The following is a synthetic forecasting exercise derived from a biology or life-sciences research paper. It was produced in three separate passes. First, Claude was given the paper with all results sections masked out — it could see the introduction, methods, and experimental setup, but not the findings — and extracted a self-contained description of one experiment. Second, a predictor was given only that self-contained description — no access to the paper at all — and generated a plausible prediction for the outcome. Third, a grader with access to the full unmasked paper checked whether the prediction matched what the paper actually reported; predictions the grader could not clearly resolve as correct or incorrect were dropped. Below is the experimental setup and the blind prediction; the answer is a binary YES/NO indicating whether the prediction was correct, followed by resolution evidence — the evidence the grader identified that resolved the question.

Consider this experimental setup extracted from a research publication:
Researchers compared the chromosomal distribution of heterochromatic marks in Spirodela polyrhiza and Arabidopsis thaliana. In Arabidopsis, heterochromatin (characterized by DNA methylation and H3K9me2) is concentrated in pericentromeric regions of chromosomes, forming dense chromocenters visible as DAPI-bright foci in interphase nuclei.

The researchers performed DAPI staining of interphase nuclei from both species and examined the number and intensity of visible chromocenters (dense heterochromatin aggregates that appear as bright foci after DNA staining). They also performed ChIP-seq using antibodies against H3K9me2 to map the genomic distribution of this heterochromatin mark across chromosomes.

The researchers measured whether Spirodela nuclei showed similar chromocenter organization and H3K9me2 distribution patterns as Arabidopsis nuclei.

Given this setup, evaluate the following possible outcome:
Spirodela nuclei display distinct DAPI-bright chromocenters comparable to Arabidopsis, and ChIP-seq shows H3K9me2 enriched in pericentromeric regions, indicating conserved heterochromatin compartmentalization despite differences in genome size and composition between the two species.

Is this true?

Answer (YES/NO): NO